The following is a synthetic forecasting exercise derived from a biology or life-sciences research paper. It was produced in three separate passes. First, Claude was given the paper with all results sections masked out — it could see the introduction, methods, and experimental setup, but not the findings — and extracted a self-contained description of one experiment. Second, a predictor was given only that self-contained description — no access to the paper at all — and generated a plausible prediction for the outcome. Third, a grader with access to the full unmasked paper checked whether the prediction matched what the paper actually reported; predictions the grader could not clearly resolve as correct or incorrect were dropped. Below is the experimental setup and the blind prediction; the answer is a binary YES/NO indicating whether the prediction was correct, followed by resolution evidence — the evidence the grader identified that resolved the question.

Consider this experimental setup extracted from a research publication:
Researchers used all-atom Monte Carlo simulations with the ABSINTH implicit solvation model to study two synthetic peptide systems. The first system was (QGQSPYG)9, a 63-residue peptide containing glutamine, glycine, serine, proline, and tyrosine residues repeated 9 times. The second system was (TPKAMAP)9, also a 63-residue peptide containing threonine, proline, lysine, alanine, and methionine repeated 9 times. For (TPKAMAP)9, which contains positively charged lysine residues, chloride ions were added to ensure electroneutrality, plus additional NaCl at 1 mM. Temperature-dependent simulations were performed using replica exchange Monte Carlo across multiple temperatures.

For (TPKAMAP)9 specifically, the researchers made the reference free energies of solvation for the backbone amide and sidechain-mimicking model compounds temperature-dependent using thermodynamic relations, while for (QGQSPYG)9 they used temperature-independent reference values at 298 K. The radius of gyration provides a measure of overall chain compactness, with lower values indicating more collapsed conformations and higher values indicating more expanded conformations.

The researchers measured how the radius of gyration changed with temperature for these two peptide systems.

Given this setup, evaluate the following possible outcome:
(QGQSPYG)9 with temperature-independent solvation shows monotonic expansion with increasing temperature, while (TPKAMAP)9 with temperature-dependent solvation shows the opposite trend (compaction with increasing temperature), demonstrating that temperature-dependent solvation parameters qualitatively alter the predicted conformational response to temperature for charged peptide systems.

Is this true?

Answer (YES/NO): YES